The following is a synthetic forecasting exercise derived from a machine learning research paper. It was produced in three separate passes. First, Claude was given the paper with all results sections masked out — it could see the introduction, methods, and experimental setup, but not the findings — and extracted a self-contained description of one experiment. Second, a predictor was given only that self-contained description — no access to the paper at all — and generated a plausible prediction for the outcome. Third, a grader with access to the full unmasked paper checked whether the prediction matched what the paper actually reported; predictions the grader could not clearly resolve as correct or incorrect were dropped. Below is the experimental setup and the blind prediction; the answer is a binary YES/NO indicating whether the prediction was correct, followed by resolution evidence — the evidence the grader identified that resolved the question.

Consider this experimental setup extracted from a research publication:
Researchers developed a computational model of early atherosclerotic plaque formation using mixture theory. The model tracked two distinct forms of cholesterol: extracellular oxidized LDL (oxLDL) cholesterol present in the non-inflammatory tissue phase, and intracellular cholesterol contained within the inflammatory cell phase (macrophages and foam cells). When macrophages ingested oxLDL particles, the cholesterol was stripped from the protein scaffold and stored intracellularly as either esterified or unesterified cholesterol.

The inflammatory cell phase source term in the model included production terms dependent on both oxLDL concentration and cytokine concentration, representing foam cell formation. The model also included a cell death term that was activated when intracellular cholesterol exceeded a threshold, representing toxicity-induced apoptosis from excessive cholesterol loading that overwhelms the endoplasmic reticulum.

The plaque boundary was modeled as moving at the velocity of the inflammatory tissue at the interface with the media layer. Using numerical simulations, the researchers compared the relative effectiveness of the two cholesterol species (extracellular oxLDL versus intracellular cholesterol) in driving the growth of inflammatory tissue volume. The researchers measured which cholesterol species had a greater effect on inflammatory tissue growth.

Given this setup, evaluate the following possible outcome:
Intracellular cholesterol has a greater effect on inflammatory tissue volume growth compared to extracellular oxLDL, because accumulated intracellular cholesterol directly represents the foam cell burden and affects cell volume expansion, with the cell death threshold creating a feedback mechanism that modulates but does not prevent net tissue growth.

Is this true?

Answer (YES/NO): YES